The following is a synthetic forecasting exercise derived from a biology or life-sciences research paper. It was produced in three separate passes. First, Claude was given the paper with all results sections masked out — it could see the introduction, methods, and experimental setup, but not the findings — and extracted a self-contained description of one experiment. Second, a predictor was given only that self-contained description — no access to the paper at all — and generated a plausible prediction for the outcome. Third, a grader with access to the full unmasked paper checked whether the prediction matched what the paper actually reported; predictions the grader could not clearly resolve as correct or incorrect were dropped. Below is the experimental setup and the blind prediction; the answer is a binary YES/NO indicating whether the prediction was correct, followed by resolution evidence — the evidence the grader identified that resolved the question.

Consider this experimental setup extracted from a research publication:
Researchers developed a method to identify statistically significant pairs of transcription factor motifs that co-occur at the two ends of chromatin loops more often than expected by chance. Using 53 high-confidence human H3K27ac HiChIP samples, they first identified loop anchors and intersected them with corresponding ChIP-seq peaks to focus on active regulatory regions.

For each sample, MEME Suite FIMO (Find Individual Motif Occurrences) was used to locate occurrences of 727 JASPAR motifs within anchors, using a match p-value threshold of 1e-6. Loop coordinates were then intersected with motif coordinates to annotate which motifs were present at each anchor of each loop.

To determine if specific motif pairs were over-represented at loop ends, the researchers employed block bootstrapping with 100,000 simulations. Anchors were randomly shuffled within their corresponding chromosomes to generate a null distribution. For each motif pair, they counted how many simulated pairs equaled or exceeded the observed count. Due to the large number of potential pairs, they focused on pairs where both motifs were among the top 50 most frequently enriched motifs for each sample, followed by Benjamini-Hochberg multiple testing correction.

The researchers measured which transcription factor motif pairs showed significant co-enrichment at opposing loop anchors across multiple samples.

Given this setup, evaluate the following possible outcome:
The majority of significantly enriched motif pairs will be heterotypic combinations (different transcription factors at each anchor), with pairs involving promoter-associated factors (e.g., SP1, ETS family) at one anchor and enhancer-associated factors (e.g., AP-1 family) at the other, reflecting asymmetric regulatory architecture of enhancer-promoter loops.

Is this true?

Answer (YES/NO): NO